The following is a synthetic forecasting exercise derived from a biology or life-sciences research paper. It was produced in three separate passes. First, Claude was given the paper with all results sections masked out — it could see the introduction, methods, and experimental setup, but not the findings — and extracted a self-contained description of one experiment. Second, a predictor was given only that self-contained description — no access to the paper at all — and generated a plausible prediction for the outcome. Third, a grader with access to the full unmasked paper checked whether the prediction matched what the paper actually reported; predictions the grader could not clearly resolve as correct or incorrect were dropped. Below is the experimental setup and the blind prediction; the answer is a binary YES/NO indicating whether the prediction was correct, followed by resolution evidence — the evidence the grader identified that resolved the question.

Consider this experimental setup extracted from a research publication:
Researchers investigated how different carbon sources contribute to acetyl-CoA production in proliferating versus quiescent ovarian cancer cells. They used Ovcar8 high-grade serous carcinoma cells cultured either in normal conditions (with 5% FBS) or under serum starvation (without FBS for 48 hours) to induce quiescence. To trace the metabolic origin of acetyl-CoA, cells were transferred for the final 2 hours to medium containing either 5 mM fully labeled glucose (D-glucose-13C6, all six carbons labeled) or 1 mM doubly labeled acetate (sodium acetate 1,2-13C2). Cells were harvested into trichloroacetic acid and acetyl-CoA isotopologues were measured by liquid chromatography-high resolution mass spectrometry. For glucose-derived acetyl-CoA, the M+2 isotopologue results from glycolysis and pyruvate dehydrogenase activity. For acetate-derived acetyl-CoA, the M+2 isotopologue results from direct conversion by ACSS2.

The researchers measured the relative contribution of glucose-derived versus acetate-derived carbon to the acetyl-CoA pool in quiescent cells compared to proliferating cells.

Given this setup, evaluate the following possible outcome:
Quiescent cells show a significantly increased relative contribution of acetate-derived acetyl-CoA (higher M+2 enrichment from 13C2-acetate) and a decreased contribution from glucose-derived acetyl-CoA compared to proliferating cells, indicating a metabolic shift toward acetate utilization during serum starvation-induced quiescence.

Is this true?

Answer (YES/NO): YES